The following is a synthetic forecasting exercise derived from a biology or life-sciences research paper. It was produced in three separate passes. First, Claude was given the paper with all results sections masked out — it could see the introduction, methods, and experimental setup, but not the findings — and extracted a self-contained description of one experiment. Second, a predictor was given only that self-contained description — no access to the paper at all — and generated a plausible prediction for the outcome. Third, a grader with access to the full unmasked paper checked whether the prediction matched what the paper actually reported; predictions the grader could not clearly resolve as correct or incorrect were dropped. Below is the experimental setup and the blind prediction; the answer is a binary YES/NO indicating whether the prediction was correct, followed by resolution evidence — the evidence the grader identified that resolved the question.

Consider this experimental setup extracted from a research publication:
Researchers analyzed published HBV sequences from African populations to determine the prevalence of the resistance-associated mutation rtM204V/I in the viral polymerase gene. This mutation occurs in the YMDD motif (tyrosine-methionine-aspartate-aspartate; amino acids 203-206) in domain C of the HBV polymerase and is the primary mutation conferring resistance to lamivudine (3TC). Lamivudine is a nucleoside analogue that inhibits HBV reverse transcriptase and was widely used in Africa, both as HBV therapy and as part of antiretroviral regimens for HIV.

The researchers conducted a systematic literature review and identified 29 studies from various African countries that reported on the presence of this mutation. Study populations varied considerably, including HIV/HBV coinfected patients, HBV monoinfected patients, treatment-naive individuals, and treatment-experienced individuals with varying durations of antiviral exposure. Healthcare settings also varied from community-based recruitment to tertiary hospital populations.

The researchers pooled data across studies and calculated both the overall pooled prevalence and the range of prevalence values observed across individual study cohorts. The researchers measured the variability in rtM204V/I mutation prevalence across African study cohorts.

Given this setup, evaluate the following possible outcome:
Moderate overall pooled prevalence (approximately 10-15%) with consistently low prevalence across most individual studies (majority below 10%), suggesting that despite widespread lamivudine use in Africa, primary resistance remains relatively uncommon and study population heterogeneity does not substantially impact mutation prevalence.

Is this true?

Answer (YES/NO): NO